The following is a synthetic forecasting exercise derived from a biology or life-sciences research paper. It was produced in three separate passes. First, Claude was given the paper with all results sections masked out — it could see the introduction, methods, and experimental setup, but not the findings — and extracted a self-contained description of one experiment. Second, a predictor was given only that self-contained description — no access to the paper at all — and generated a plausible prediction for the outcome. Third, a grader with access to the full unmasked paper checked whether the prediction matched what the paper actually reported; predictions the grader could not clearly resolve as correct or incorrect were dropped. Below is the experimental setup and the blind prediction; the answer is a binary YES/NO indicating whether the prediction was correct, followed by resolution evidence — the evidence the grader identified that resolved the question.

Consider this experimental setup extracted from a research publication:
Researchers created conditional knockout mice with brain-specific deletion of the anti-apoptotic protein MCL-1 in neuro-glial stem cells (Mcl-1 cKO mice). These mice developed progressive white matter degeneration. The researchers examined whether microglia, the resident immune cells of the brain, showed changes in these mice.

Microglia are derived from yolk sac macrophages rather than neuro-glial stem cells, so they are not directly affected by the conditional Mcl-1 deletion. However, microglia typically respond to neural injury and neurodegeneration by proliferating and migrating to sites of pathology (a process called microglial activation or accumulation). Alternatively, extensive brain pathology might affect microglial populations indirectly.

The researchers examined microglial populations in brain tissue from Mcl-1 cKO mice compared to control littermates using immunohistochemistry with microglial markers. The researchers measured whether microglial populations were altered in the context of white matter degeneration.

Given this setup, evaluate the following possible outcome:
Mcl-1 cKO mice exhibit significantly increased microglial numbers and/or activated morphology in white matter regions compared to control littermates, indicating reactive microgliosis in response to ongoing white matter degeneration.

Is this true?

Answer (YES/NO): YES